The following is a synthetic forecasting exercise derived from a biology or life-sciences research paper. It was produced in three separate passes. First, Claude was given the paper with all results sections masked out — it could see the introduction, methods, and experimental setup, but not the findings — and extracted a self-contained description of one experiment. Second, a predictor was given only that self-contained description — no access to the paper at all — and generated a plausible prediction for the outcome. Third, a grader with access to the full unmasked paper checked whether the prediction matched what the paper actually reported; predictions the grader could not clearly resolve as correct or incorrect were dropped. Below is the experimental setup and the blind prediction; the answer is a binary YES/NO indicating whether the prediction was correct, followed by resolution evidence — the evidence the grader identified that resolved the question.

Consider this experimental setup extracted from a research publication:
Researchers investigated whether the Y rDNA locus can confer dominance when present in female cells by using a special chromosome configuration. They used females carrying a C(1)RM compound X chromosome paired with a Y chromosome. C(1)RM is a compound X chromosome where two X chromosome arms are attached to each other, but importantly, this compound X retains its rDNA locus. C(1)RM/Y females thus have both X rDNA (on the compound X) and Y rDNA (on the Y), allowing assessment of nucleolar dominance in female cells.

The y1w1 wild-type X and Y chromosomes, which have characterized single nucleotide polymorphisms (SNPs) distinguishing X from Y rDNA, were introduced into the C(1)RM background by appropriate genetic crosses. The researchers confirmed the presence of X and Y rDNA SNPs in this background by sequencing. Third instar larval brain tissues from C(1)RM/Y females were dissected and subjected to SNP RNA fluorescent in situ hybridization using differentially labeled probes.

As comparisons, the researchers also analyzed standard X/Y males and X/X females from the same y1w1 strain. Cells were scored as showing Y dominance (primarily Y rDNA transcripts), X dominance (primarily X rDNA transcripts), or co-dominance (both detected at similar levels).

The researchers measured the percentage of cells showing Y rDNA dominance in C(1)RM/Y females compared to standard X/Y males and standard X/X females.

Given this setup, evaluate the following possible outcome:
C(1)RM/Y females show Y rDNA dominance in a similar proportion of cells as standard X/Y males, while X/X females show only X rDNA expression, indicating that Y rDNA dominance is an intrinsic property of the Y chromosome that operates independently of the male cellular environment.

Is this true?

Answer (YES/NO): NO